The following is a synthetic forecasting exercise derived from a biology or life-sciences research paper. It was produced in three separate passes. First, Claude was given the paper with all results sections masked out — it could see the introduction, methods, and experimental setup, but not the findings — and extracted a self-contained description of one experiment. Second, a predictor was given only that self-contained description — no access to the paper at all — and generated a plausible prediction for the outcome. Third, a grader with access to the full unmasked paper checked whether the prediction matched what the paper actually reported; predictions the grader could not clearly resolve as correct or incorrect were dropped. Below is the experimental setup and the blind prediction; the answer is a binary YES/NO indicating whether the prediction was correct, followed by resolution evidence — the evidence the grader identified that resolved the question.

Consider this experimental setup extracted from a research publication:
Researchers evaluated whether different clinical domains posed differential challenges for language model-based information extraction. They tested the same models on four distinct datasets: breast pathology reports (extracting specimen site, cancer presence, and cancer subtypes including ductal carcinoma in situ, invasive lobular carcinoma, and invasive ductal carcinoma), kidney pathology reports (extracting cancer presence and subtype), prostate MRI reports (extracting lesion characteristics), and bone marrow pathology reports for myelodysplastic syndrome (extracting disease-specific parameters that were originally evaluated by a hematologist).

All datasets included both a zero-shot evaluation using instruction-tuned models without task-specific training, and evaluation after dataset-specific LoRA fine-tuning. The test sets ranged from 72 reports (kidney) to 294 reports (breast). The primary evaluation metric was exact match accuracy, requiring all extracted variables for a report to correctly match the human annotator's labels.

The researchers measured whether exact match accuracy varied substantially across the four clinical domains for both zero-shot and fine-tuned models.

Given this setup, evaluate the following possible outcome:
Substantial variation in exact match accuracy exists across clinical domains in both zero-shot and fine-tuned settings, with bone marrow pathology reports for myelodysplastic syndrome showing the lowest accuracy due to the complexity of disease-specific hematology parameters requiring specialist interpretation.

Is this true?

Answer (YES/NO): NO